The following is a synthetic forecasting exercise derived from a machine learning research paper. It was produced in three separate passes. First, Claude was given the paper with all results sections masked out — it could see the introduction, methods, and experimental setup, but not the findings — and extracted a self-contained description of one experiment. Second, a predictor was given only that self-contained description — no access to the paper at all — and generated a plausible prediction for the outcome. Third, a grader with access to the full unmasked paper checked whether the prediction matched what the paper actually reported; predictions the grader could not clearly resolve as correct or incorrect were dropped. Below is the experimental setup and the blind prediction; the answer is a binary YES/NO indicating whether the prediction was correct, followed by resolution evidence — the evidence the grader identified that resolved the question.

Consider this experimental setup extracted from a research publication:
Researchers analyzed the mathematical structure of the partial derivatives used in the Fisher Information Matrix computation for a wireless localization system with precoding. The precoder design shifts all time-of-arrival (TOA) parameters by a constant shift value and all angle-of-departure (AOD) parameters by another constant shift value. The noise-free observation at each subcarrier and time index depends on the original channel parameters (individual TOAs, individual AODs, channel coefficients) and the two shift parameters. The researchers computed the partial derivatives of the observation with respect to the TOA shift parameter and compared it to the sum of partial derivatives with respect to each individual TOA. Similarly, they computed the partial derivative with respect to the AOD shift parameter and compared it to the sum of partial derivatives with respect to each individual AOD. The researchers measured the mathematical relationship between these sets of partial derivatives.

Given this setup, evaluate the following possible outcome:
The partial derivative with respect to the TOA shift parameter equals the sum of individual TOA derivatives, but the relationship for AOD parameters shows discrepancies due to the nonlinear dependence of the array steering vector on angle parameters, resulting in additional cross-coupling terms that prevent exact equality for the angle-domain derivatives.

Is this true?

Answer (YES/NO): NO